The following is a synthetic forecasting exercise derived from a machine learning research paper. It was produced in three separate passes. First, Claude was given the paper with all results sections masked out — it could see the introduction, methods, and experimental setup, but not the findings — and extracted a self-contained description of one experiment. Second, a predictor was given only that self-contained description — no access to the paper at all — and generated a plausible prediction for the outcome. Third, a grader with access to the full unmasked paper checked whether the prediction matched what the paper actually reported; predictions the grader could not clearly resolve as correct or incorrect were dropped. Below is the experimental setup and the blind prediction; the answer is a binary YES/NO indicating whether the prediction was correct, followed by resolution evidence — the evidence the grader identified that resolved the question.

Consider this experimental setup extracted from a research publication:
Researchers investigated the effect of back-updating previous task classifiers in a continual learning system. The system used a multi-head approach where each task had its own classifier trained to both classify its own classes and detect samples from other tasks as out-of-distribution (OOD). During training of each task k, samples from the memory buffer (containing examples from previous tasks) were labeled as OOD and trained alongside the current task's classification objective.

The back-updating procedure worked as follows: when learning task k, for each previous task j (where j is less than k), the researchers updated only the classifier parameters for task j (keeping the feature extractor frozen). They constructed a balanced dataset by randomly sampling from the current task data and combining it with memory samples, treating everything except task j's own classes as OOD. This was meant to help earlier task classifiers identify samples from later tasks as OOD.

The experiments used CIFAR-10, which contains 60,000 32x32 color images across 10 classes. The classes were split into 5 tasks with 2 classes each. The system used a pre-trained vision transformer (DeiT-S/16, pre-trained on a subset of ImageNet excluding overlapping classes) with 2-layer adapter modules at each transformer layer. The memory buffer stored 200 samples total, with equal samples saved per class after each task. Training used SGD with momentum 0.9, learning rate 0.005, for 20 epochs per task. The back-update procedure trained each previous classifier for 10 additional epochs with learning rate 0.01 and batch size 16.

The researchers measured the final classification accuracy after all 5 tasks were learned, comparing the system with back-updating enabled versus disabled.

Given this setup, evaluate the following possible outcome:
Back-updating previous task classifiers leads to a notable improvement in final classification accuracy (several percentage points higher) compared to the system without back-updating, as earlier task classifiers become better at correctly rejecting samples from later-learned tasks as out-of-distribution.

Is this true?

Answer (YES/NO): YES